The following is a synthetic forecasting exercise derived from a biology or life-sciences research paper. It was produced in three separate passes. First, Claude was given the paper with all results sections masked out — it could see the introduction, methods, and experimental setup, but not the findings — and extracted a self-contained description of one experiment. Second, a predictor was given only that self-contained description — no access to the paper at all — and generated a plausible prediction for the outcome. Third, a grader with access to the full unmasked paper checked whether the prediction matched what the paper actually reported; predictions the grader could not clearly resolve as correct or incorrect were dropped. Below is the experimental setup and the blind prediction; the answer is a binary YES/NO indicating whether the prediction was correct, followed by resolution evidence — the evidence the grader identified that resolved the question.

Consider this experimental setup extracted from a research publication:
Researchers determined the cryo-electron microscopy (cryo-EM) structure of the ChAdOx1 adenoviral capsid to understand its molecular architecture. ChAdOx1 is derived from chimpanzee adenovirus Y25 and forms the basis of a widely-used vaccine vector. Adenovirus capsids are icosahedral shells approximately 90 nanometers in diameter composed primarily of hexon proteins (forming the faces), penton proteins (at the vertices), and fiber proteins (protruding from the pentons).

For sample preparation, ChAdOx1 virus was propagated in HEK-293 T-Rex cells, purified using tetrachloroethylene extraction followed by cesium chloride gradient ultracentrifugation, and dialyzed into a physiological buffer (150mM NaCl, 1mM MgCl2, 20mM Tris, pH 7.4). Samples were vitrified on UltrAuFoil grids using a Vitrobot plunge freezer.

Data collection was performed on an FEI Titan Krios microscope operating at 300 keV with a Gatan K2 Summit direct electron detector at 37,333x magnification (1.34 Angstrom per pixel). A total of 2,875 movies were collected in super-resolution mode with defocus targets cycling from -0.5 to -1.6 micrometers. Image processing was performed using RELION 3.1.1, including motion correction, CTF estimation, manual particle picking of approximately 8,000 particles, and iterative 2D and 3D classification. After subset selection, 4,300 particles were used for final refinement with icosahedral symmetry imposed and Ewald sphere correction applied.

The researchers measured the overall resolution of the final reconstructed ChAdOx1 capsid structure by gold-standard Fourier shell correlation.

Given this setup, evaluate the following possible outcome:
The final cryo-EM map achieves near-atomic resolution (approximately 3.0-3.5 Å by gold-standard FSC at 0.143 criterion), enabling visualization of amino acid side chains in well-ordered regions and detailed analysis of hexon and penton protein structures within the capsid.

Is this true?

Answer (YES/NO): NO